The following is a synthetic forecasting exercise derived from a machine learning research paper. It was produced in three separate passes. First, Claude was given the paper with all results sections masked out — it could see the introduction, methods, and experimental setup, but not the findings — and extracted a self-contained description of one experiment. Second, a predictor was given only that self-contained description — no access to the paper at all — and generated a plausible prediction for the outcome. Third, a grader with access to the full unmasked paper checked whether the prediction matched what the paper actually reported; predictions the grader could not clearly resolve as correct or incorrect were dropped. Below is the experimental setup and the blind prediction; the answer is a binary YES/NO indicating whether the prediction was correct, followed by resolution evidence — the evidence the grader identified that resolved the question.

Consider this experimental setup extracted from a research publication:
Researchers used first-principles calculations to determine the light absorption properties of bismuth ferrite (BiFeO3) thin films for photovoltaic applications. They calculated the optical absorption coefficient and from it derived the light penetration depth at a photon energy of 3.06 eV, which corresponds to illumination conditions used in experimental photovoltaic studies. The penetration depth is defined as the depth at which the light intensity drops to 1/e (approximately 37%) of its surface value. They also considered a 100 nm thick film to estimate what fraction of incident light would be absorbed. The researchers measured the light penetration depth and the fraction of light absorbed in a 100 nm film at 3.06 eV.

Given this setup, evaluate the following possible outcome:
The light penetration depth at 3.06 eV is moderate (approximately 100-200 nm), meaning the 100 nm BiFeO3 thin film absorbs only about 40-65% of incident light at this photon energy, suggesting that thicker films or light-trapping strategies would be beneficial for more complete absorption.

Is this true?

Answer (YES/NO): NO